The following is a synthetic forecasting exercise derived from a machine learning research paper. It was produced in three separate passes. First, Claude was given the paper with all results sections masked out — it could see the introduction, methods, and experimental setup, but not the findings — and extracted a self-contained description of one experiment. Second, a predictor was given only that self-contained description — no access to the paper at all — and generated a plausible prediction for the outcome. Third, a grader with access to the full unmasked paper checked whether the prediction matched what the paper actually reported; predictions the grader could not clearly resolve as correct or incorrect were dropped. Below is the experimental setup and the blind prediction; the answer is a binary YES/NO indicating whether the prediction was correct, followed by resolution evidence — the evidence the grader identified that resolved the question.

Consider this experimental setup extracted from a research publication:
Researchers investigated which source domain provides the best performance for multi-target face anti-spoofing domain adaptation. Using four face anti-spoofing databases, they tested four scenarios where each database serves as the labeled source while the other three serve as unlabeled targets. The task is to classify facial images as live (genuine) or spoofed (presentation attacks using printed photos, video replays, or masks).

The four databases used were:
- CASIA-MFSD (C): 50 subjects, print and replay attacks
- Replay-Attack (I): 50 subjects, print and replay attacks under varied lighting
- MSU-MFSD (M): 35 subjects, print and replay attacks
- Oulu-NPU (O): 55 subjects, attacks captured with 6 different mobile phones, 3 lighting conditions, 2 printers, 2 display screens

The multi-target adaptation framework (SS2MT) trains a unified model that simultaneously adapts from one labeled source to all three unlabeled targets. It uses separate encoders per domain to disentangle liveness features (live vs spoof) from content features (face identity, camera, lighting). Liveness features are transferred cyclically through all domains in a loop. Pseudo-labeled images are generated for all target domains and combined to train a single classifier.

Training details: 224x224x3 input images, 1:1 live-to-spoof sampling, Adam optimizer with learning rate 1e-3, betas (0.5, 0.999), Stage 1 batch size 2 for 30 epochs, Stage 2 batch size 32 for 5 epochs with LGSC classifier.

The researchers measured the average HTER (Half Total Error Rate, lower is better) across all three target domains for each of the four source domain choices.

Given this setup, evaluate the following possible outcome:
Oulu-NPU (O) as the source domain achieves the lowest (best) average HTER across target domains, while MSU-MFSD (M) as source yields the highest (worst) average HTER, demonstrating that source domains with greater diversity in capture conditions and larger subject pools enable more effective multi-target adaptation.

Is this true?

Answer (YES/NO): NO